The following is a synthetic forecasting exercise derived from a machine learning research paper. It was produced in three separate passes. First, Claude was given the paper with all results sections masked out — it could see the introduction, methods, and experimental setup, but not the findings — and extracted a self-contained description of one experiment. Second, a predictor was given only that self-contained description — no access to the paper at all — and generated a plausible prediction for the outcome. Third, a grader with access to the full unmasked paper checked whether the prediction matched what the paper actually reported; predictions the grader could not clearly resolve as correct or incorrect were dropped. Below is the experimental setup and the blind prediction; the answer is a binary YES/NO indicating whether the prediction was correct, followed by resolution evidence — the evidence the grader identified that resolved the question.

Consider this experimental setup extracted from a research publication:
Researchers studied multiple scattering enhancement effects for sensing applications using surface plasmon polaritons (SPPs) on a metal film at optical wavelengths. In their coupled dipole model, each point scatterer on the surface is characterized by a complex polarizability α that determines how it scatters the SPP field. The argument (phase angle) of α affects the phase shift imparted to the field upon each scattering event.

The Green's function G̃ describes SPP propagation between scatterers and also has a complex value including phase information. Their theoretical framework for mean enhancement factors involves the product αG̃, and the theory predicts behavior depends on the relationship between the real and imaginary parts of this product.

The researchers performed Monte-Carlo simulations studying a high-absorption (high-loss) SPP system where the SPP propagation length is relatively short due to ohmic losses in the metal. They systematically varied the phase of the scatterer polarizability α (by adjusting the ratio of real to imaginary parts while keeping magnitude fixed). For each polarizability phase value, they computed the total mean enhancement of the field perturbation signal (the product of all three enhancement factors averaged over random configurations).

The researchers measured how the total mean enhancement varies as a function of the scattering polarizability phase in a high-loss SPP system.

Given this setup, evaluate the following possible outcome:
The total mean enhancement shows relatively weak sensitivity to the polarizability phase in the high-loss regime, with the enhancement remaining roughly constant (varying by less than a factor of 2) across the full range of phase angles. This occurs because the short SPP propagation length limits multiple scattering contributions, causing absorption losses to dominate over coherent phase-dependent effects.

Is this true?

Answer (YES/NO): NO